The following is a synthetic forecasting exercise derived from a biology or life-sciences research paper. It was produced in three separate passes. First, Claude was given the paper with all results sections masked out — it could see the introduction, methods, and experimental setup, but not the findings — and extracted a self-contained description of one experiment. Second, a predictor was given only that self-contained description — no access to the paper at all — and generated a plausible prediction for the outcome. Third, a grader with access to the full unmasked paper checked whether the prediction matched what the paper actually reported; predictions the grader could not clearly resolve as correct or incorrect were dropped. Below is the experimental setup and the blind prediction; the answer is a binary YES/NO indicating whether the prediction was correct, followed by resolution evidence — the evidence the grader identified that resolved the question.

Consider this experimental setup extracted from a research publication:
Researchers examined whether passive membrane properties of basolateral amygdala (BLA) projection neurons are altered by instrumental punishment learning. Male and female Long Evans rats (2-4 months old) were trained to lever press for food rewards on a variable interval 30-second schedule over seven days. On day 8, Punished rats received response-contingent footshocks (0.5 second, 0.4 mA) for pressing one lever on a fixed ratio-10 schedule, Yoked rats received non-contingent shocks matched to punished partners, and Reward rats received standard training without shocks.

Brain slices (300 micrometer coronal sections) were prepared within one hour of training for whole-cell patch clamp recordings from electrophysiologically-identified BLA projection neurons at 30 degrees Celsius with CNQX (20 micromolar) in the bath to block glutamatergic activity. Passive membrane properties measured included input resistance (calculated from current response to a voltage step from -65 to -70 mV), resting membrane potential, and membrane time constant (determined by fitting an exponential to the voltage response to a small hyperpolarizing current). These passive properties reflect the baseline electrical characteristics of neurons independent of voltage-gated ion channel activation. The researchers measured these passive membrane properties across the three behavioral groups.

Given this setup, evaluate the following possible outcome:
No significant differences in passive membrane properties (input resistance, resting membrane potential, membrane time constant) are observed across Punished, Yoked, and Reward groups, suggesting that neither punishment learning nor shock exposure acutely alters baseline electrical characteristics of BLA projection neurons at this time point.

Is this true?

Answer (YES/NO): YES